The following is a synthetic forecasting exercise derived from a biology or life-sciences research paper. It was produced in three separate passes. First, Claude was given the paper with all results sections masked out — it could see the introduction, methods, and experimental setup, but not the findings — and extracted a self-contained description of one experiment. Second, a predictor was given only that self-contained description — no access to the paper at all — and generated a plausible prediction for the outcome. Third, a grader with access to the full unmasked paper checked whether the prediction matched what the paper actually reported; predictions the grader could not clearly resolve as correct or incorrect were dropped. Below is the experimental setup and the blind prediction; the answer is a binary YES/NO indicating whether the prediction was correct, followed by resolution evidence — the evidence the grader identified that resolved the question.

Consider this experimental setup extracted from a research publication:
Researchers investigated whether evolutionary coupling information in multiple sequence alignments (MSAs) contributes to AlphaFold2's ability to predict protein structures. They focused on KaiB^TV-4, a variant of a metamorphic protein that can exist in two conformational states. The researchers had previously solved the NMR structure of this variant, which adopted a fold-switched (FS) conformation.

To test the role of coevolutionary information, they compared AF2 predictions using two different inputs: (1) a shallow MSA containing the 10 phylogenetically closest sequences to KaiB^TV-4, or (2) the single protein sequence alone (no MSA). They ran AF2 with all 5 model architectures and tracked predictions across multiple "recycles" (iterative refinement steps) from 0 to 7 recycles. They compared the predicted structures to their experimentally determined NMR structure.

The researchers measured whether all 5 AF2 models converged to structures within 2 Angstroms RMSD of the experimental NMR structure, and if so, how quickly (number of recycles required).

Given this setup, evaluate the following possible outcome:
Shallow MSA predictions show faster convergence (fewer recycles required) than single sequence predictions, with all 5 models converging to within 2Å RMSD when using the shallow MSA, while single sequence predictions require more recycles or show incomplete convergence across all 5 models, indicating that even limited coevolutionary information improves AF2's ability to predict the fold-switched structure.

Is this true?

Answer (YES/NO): YES